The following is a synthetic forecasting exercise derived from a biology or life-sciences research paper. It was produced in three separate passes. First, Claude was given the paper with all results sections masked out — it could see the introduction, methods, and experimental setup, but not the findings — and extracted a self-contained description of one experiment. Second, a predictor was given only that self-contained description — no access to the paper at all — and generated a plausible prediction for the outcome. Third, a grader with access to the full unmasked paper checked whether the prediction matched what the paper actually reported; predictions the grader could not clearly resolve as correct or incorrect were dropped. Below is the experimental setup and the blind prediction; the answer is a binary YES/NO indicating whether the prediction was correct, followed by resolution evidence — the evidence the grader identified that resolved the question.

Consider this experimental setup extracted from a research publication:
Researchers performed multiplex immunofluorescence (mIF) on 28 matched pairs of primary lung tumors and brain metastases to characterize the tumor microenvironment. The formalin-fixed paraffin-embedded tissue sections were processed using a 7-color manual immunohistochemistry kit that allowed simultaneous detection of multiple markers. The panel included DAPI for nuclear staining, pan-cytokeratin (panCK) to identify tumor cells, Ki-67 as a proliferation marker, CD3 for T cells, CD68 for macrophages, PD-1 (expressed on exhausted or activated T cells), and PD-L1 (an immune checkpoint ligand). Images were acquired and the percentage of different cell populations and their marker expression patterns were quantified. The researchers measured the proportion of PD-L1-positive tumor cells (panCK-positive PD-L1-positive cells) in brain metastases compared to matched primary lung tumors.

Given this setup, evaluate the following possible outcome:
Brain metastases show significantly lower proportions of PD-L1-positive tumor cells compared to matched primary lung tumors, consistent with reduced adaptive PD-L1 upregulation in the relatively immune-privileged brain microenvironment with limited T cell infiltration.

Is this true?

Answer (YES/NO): YES